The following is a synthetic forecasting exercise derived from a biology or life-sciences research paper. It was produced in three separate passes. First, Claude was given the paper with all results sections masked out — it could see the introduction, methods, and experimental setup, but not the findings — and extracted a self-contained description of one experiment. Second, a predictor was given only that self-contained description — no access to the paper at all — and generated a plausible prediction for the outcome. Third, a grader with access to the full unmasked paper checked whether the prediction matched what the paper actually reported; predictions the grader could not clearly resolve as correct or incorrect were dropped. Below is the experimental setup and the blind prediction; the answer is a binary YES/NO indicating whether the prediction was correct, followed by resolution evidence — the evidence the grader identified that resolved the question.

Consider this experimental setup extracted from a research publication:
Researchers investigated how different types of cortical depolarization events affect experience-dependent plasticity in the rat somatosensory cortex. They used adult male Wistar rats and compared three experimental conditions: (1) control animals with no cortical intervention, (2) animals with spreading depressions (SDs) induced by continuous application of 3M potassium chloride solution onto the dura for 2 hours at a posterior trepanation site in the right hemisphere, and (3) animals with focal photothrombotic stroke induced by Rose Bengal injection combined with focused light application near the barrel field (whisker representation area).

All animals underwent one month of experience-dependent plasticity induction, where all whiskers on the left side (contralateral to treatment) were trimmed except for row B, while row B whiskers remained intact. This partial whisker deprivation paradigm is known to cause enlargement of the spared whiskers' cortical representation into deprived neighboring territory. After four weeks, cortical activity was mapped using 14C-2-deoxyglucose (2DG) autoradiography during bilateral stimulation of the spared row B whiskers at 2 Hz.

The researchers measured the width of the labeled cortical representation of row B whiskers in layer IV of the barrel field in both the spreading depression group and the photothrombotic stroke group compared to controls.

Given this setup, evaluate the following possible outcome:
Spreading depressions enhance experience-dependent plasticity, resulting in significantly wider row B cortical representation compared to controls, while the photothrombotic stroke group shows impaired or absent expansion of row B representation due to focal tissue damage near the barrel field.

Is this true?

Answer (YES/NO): NO